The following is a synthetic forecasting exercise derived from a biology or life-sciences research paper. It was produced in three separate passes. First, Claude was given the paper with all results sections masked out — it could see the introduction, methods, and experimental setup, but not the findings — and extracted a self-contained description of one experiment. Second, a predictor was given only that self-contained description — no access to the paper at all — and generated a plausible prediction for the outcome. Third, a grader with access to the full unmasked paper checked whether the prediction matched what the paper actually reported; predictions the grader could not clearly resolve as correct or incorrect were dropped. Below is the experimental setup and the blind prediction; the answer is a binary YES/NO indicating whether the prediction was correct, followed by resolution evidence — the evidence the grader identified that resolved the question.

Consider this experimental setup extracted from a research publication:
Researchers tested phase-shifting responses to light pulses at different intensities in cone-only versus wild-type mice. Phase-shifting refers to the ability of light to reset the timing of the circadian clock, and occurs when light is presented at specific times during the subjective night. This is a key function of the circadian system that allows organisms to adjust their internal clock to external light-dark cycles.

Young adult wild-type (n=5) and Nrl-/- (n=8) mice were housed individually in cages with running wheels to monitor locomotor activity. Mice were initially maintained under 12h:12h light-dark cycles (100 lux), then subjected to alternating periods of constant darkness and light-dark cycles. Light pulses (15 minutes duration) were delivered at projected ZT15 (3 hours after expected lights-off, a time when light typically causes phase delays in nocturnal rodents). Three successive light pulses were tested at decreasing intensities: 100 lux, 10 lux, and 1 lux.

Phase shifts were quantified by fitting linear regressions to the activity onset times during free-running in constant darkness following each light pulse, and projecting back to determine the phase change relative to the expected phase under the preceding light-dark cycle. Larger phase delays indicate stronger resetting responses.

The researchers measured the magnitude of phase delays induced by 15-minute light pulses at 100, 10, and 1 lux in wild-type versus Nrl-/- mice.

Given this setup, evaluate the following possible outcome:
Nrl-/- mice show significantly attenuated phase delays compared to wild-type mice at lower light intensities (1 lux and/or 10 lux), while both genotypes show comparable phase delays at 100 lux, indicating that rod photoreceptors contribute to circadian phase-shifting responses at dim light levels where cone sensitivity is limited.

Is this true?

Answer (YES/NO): NO